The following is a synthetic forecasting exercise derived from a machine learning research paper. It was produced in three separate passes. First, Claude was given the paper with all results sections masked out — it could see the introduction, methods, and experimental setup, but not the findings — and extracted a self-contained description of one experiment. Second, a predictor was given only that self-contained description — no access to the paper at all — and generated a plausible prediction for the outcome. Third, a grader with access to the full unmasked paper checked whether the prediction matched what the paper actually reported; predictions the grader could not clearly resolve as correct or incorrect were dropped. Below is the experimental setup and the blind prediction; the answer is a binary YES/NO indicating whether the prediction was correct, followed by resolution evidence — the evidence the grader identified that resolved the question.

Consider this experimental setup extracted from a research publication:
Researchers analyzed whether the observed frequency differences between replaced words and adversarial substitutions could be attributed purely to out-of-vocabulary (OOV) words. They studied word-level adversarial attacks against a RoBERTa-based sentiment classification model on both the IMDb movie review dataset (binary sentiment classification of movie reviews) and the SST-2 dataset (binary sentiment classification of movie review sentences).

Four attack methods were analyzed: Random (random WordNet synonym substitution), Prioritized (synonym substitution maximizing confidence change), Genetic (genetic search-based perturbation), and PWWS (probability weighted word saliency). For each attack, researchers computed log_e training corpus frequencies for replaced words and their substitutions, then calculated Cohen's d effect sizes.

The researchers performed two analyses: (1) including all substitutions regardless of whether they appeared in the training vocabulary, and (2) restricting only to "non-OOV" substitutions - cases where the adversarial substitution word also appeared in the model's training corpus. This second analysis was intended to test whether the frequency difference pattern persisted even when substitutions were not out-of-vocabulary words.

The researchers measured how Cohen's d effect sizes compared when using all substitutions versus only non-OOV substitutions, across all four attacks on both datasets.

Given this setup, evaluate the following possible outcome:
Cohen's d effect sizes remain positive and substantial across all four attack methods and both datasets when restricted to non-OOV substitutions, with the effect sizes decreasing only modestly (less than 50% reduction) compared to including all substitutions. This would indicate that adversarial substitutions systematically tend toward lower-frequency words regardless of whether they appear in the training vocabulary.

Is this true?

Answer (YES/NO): NO